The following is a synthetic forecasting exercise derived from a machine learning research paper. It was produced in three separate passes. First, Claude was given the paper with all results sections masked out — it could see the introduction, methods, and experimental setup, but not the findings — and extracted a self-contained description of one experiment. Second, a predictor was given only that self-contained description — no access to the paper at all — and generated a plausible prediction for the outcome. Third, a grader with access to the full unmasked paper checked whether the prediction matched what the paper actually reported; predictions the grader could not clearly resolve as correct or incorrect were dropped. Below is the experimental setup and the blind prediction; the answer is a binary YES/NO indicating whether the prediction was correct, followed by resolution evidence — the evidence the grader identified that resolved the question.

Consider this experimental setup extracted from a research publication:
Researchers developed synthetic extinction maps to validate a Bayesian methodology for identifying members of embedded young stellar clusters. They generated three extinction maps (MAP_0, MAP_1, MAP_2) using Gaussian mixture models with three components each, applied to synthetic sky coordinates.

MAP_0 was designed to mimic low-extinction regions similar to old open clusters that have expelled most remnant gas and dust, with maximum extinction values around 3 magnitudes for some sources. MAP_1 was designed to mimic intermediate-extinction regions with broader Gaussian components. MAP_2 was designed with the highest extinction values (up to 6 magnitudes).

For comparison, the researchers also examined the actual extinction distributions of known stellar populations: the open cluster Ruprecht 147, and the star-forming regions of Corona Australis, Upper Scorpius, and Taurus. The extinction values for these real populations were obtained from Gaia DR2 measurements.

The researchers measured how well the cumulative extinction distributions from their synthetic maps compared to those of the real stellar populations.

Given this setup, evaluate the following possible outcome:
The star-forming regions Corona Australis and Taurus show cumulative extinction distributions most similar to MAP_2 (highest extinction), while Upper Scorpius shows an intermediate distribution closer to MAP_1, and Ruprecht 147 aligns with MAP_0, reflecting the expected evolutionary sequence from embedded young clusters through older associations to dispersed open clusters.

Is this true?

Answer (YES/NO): NO